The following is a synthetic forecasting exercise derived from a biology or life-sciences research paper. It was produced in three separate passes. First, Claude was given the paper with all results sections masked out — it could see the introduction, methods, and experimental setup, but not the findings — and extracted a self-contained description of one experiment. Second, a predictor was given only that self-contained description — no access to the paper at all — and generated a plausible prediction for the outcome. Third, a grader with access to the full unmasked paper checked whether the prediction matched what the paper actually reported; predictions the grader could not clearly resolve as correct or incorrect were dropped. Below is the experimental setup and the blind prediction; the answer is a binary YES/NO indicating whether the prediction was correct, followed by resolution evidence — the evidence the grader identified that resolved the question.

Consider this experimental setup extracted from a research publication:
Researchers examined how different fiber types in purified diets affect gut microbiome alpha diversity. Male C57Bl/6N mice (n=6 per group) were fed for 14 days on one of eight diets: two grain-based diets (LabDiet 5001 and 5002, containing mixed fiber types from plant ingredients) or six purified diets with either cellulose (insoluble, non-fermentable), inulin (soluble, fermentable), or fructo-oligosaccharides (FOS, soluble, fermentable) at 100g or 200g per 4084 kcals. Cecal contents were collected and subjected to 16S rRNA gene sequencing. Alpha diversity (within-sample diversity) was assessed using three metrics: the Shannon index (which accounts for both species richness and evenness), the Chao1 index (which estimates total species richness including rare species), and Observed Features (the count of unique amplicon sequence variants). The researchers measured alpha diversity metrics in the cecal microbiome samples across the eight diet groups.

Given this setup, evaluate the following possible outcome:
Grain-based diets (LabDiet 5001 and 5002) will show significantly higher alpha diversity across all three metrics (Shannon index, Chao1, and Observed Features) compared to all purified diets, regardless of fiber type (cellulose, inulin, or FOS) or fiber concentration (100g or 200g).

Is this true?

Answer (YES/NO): NO